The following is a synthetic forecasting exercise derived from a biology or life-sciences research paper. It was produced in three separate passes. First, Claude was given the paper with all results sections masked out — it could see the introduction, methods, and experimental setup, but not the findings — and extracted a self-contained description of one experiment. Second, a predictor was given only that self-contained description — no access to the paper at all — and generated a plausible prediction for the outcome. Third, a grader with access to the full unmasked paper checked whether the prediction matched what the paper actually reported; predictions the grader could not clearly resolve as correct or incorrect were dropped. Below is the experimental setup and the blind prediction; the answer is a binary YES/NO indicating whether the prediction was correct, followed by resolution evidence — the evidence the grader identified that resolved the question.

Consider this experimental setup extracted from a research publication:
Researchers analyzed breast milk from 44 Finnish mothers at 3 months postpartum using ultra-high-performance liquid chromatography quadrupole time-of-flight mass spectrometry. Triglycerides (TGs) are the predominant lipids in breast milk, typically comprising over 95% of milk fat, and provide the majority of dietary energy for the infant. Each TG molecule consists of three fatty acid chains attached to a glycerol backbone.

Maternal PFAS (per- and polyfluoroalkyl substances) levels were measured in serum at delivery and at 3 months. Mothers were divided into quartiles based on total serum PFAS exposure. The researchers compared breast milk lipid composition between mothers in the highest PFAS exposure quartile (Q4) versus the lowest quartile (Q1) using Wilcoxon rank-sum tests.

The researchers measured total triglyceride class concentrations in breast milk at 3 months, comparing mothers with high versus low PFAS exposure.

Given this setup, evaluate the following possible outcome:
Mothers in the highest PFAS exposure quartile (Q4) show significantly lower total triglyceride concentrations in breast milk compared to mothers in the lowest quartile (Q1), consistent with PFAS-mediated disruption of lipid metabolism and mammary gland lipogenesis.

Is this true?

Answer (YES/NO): NO